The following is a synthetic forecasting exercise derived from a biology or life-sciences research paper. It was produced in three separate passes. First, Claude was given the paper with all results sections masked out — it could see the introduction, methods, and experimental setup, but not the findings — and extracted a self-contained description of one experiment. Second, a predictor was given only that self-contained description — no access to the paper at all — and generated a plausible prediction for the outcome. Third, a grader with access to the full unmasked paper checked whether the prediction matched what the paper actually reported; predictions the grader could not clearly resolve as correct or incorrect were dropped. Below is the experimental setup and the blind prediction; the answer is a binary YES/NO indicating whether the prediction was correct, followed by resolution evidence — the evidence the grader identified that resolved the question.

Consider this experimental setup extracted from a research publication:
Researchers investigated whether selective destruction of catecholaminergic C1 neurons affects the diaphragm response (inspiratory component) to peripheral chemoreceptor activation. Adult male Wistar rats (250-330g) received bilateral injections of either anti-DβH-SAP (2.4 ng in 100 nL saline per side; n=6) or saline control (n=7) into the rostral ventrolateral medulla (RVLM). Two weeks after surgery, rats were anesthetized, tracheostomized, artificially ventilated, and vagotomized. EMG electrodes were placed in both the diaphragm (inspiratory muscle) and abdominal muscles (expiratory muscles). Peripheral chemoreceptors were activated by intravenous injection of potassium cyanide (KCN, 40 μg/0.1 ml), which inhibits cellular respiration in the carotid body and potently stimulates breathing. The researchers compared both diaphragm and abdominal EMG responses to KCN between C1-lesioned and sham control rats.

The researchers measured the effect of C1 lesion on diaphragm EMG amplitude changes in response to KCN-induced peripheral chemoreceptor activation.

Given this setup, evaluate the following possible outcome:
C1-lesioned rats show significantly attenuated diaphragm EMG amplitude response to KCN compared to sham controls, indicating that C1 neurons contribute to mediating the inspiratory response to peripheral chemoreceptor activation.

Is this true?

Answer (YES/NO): YES